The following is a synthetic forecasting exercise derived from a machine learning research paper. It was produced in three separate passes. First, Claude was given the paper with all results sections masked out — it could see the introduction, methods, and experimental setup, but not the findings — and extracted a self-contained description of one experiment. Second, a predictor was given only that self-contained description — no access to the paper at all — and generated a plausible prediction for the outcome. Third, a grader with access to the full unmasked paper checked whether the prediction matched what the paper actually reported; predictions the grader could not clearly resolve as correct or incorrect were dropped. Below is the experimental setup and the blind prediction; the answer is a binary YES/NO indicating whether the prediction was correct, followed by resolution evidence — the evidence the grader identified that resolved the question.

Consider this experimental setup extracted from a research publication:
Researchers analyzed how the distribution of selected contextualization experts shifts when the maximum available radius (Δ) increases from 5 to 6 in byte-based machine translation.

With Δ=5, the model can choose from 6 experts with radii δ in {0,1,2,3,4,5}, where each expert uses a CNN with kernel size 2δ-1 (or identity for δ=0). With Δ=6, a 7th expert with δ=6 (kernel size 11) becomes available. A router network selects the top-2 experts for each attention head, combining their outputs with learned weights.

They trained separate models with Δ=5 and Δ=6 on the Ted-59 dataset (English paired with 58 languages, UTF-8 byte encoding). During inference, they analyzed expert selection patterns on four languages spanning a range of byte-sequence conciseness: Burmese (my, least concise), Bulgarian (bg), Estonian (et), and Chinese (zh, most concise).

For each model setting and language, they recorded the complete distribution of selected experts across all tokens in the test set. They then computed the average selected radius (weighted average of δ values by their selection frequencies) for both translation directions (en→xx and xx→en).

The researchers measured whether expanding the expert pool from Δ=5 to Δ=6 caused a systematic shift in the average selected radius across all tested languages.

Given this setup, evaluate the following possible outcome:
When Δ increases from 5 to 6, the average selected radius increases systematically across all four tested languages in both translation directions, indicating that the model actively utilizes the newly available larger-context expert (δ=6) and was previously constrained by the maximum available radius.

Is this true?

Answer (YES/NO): NO